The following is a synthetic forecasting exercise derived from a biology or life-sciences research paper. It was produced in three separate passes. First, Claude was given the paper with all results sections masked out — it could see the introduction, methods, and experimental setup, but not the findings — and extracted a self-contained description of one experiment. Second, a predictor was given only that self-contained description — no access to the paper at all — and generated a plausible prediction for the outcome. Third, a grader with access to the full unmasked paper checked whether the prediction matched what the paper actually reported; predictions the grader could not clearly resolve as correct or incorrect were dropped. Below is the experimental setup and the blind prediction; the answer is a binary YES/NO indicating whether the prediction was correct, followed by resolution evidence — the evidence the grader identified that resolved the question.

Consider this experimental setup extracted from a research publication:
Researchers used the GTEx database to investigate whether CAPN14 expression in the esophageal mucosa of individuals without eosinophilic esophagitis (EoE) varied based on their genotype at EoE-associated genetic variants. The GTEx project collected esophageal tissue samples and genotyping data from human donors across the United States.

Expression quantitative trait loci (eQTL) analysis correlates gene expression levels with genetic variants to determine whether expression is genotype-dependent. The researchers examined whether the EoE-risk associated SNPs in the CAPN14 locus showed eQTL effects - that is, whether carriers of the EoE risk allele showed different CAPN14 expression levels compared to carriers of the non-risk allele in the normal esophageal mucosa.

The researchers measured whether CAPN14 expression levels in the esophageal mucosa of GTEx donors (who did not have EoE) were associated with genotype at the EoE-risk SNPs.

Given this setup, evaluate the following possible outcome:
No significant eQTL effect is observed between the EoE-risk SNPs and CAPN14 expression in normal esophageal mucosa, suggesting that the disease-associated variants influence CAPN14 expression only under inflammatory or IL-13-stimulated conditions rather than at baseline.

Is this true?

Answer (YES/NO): NO